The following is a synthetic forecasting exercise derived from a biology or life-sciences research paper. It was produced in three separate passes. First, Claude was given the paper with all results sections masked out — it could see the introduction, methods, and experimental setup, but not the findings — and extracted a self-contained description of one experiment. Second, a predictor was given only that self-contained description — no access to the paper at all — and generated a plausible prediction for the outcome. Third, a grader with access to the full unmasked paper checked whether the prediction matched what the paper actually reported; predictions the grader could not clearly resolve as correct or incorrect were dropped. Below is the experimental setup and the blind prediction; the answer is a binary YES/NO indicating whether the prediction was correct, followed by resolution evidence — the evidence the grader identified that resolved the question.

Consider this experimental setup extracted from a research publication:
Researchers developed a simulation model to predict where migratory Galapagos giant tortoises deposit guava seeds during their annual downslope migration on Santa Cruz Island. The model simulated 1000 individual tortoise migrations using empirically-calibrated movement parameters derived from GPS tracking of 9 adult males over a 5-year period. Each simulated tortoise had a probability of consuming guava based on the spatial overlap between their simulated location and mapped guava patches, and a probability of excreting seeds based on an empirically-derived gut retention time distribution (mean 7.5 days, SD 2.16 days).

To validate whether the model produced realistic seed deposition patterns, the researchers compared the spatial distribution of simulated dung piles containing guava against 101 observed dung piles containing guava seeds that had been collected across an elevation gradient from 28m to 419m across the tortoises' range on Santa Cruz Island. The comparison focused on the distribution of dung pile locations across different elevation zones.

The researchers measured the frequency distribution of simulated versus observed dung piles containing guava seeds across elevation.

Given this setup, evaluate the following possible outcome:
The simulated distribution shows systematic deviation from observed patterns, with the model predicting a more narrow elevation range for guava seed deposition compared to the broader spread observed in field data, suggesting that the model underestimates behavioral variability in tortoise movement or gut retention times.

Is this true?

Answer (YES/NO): NO